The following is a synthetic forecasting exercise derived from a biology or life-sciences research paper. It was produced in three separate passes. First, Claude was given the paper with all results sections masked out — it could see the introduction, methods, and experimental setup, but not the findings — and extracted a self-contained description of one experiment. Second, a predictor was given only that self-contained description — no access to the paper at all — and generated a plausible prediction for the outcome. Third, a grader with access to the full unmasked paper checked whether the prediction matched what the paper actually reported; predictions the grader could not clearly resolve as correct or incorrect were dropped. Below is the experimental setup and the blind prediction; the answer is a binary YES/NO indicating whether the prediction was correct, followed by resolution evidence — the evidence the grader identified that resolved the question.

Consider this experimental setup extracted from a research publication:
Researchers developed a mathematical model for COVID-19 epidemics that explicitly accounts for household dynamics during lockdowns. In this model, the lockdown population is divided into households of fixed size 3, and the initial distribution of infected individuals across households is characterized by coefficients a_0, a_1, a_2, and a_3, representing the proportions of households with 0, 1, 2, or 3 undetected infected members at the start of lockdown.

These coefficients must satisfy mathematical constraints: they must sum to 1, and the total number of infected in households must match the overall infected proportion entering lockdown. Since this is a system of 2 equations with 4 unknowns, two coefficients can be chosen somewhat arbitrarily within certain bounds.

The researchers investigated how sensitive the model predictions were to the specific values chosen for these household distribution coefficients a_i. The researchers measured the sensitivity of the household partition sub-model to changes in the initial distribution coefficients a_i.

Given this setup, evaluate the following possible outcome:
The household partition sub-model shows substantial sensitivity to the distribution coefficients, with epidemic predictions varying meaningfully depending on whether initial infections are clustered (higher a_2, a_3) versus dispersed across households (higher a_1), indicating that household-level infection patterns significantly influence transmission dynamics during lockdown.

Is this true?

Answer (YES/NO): NO